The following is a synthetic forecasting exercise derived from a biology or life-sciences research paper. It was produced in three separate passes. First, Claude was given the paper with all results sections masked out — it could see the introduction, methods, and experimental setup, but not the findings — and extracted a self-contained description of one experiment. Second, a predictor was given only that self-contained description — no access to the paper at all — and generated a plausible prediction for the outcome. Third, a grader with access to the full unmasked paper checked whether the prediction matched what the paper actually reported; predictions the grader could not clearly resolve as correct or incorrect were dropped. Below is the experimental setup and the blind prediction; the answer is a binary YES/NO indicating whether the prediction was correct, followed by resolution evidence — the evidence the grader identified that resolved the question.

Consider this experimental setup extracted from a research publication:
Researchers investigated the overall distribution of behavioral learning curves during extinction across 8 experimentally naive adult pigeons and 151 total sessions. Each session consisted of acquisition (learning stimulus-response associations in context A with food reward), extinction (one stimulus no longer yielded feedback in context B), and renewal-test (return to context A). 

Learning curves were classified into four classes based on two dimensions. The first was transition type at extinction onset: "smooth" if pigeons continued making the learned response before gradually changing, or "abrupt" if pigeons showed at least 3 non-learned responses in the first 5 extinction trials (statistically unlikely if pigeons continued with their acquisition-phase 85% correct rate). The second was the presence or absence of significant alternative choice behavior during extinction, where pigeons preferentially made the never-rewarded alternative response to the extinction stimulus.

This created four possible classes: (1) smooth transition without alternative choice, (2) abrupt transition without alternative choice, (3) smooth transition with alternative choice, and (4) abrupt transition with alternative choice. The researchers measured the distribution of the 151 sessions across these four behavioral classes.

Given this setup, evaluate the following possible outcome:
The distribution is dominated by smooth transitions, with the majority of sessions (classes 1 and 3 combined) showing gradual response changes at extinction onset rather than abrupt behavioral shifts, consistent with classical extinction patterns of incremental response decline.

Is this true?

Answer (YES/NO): NO